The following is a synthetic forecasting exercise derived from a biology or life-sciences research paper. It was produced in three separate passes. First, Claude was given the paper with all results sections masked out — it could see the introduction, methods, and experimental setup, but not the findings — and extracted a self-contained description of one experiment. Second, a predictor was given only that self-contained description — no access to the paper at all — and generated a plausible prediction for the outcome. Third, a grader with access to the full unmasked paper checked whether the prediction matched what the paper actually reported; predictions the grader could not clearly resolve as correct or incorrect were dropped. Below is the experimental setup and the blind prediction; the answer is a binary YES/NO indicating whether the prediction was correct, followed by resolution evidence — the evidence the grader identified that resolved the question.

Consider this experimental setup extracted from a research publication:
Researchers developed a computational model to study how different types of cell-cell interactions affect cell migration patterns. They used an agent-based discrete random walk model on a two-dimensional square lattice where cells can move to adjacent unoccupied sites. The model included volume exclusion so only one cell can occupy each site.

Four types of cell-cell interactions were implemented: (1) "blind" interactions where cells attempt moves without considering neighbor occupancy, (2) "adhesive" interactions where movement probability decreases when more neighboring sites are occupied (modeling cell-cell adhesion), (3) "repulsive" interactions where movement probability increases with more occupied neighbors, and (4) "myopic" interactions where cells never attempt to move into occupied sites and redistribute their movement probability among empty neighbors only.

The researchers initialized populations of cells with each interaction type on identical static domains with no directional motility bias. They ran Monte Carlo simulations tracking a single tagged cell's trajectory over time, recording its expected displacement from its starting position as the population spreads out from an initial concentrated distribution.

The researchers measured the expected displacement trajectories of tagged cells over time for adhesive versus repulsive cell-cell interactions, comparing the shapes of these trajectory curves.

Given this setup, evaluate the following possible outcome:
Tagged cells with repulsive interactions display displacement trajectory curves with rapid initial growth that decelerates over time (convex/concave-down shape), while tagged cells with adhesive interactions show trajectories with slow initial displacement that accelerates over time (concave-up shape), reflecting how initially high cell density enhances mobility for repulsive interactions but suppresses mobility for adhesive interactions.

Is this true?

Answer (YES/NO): YES